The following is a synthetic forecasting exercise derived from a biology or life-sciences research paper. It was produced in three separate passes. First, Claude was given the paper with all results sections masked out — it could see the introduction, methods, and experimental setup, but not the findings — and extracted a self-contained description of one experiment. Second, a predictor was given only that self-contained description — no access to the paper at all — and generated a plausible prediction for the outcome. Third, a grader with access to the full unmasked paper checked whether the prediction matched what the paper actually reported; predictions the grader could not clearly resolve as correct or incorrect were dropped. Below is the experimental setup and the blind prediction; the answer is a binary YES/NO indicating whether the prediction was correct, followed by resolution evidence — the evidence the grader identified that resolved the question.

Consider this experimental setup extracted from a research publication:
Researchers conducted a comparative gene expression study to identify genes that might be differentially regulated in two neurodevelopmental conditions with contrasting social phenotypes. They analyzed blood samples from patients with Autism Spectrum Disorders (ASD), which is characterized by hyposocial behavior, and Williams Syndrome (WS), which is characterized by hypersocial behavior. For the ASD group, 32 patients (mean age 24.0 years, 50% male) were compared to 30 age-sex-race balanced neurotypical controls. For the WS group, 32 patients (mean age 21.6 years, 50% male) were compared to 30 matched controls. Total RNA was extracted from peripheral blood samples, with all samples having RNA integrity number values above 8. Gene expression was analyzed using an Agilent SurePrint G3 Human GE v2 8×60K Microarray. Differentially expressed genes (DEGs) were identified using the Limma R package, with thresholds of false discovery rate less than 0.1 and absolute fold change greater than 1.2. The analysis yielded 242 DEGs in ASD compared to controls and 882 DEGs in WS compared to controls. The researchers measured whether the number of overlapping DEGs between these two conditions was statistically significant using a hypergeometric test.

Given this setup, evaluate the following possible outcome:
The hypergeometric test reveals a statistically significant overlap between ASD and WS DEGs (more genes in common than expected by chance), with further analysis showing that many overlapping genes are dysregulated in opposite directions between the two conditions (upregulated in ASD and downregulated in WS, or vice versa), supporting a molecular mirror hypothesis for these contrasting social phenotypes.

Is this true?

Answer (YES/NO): NO